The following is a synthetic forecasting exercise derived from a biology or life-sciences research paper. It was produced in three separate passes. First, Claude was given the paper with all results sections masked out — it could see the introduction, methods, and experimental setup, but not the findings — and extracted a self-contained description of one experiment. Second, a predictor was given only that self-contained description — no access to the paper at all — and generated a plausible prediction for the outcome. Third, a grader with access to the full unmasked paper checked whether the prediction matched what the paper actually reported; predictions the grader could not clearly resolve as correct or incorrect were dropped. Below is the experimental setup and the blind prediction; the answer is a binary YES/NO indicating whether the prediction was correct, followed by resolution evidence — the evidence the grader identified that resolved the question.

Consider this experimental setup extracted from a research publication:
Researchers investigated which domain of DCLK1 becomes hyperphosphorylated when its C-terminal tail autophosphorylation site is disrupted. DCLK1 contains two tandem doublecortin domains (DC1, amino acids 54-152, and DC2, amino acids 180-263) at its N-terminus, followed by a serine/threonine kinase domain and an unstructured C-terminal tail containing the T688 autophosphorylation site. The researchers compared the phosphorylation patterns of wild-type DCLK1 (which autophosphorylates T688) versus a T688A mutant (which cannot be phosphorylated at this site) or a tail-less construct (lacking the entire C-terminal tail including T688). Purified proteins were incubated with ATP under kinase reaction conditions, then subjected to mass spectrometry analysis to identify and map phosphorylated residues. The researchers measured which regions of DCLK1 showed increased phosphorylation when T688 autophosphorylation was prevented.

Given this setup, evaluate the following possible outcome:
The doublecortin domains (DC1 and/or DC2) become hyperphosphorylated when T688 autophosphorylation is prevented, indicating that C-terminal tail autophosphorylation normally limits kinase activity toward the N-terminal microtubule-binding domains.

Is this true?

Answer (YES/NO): YES